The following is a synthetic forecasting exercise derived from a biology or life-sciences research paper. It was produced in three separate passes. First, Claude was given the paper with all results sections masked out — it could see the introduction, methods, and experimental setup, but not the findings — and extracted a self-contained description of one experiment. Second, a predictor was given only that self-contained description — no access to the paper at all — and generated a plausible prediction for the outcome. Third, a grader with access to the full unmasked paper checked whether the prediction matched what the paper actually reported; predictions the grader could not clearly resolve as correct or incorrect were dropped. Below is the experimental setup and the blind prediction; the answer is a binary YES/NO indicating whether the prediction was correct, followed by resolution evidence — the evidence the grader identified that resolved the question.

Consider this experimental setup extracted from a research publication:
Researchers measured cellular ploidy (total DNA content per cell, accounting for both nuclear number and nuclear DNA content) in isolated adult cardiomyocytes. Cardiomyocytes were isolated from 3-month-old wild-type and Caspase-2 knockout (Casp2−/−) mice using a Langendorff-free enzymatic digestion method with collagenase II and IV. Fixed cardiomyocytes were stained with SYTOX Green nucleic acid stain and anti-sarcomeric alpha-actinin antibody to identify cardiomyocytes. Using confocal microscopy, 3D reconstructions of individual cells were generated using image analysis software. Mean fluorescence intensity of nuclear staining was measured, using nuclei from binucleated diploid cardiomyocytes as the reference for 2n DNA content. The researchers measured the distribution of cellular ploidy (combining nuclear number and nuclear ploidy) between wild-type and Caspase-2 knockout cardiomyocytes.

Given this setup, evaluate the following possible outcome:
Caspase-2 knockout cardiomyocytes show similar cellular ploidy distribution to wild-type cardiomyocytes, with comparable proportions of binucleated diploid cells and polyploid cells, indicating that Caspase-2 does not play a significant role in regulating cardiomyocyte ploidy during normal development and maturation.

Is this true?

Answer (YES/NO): NO